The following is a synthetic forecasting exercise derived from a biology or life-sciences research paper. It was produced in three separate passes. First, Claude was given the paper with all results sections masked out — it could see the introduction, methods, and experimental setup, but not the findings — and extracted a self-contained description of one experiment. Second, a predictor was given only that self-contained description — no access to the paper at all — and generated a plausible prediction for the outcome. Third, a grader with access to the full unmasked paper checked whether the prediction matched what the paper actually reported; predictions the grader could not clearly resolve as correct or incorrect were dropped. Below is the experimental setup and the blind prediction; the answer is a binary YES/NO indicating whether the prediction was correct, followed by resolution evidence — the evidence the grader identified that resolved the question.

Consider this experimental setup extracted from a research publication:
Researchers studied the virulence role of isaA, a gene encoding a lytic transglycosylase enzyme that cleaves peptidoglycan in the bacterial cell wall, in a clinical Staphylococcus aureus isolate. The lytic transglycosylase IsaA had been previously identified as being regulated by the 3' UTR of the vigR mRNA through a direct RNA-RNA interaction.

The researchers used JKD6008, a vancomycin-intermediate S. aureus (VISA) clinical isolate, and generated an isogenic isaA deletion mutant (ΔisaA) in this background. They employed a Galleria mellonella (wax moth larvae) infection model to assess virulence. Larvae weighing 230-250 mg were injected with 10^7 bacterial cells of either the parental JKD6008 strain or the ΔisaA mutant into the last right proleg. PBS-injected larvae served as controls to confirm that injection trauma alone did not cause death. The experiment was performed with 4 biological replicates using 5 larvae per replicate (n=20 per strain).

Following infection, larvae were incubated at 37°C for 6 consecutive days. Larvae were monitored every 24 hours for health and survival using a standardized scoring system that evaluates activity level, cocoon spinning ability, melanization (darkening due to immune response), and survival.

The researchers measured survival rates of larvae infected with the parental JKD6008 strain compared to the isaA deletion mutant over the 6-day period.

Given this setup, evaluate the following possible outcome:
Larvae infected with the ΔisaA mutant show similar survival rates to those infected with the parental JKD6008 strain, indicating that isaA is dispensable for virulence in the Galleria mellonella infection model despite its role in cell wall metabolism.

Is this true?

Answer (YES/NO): NO